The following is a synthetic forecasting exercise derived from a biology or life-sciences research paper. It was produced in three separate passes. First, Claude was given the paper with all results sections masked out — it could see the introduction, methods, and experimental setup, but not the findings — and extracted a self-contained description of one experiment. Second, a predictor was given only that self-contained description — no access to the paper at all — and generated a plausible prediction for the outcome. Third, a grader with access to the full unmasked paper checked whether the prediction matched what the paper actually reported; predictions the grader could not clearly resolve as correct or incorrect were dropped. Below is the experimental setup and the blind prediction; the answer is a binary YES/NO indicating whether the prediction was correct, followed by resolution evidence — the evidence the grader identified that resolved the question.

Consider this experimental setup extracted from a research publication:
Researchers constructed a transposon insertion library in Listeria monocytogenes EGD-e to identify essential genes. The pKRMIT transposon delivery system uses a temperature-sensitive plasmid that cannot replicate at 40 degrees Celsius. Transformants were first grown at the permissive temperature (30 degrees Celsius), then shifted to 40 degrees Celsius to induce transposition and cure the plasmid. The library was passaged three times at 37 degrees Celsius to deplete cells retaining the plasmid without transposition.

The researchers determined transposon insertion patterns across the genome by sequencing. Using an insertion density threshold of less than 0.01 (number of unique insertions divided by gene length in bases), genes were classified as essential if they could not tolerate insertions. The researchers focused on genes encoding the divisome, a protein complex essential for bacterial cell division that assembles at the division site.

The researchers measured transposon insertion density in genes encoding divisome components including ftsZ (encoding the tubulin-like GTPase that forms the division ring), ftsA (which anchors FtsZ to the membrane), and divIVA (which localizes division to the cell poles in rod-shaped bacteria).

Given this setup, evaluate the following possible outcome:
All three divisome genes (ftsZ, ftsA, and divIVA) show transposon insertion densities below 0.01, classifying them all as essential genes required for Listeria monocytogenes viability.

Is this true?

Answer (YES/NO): NO